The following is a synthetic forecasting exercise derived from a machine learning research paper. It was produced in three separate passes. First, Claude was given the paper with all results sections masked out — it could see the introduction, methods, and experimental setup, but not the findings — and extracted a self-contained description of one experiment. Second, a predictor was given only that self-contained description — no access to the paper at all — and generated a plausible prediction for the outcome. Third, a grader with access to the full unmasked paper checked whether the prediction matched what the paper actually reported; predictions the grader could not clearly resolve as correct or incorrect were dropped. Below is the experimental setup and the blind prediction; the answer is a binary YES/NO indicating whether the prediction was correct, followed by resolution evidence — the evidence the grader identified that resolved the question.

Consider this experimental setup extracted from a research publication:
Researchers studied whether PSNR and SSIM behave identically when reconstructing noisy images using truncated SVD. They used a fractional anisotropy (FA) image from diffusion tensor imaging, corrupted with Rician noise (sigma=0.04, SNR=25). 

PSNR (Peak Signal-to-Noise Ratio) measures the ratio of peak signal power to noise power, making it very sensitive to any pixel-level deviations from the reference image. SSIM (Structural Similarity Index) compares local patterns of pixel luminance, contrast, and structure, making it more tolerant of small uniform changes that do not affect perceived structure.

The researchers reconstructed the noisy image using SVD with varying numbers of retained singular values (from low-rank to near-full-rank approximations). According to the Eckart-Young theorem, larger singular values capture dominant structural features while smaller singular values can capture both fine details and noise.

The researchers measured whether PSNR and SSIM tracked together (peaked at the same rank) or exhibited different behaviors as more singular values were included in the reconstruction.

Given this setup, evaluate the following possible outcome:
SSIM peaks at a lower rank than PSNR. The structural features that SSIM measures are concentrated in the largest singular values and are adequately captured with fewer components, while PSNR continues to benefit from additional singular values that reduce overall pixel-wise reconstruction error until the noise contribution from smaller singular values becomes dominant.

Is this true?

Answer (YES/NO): NO